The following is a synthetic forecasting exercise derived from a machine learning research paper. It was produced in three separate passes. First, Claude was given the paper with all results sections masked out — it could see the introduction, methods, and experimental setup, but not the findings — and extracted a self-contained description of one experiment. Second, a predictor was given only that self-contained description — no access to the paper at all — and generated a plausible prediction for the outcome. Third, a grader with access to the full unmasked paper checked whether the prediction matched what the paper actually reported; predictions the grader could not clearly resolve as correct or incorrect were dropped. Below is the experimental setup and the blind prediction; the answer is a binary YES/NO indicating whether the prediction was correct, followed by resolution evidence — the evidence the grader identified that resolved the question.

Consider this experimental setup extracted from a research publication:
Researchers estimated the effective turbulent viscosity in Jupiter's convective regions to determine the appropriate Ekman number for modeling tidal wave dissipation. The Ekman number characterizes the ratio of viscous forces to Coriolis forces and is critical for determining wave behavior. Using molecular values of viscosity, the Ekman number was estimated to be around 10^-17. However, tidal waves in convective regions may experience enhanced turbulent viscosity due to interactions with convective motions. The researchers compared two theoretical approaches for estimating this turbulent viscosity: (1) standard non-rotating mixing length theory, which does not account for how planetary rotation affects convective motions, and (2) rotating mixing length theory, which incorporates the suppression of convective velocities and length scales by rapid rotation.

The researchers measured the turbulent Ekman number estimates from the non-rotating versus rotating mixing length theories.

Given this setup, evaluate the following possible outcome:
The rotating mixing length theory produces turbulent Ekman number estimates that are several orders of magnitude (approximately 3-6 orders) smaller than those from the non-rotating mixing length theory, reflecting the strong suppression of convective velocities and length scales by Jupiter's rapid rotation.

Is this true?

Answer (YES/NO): NO